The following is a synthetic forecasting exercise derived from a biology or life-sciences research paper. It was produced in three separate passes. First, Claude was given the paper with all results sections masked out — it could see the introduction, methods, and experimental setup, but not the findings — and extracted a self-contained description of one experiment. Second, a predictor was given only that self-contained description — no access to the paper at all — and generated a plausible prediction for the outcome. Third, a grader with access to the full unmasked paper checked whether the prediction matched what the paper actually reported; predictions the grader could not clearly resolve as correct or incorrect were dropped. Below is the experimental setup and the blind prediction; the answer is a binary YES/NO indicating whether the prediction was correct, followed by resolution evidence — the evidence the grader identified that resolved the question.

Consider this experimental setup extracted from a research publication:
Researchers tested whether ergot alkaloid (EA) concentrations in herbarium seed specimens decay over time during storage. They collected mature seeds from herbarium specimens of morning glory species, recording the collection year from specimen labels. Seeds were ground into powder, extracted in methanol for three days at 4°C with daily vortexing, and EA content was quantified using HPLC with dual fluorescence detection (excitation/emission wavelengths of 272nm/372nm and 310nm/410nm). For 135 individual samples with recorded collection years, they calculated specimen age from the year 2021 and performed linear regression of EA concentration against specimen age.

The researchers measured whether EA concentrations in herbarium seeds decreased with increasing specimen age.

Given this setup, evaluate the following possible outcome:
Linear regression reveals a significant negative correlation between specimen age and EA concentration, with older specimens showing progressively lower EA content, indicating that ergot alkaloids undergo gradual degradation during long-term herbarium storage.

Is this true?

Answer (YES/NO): NO